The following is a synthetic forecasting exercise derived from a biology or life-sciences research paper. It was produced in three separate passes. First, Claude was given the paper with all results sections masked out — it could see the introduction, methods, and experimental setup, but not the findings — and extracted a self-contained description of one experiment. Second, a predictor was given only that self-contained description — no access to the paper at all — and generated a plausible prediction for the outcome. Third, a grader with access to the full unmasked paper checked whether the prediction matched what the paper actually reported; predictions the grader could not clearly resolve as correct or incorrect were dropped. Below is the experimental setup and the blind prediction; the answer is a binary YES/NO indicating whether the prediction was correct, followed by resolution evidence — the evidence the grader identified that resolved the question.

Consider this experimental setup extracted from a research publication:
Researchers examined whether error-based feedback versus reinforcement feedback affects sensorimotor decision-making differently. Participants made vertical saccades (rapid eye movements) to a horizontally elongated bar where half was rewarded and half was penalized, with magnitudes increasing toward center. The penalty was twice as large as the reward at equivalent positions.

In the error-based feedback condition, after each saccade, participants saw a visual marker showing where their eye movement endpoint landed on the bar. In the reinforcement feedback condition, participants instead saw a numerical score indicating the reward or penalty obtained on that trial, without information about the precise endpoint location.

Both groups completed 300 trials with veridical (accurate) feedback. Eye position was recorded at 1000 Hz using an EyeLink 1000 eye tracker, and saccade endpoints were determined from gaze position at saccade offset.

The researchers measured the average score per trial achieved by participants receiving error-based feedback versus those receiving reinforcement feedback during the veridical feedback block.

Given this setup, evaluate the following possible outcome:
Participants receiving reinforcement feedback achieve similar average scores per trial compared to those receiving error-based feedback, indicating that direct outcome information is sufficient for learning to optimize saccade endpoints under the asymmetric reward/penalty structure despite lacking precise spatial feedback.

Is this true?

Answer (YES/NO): NO